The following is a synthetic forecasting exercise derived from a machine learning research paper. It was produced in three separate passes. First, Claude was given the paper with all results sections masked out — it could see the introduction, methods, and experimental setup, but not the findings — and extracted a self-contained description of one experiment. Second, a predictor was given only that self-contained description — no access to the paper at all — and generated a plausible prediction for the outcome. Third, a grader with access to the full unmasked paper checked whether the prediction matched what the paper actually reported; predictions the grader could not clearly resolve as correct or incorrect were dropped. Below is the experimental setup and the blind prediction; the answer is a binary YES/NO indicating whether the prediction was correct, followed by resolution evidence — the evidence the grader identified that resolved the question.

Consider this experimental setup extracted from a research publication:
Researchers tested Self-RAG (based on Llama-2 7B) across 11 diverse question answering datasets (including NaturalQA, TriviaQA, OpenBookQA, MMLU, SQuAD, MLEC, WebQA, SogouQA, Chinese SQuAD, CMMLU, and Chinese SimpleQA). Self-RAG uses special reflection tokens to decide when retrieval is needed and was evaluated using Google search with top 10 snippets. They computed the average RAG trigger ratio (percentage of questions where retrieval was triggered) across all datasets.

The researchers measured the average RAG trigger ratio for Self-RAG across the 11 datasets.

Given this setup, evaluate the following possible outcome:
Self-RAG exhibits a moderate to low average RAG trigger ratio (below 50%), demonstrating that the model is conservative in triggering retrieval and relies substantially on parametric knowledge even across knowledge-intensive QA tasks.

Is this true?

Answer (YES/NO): YES